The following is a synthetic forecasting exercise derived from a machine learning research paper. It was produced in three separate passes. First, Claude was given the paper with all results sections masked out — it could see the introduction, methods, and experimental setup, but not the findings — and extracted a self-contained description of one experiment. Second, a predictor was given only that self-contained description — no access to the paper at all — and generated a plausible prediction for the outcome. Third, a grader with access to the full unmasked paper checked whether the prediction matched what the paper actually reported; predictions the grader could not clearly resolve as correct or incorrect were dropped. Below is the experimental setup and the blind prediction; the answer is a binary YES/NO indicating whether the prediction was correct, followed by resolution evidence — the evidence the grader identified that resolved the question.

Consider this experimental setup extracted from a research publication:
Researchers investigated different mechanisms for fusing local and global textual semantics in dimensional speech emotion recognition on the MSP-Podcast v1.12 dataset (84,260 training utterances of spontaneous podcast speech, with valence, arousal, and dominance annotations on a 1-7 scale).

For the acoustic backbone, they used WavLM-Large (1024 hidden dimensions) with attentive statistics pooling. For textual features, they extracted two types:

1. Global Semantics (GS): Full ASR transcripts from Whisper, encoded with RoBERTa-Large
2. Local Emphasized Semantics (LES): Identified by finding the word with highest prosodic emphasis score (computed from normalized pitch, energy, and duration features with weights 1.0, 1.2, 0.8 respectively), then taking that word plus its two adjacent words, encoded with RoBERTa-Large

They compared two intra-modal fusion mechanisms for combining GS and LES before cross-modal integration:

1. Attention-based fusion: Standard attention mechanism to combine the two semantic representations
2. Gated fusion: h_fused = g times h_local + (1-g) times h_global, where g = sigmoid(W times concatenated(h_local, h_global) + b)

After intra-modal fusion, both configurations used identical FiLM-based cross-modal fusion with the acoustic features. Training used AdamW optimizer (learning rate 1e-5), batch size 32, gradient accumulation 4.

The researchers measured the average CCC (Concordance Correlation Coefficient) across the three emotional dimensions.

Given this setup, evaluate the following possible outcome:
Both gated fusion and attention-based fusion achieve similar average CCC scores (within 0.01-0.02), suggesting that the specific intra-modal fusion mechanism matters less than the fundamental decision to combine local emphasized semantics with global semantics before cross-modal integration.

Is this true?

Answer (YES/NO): YES